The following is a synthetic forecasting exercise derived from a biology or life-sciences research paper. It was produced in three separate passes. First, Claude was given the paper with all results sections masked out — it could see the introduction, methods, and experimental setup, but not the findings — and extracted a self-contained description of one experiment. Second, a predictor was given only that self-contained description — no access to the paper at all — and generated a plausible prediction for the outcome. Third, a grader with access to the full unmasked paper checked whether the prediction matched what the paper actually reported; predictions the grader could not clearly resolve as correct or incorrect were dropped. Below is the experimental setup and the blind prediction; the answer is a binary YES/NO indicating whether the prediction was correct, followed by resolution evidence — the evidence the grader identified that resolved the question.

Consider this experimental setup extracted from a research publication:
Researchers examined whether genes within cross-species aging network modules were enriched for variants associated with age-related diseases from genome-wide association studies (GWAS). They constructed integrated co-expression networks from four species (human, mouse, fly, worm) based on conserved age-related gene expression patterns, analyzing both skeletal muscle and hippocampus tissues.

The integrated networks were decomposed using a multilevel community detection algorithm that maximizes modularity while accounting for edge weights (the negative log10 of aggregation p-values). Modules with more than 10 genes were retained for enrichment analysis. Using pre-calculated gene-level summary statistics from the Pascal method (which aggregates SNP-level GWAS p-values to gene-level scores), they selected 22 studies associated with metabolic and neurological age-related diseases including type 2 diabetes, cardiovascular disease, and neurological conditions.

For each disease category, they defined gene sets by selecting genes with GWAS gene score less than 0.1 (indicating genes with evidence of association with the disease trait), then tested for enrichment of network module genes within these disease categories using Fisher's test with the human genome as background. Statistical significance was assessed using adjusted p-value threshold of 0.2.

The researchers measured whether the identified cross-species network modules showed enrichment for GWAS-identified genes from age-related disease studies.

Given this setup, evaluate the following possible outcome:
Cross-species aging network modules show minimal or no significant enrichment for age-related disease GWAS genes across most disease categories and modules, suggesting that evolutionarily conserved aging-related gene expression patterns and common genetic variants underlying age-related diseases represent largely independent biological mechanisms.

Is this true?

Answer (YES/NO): NO